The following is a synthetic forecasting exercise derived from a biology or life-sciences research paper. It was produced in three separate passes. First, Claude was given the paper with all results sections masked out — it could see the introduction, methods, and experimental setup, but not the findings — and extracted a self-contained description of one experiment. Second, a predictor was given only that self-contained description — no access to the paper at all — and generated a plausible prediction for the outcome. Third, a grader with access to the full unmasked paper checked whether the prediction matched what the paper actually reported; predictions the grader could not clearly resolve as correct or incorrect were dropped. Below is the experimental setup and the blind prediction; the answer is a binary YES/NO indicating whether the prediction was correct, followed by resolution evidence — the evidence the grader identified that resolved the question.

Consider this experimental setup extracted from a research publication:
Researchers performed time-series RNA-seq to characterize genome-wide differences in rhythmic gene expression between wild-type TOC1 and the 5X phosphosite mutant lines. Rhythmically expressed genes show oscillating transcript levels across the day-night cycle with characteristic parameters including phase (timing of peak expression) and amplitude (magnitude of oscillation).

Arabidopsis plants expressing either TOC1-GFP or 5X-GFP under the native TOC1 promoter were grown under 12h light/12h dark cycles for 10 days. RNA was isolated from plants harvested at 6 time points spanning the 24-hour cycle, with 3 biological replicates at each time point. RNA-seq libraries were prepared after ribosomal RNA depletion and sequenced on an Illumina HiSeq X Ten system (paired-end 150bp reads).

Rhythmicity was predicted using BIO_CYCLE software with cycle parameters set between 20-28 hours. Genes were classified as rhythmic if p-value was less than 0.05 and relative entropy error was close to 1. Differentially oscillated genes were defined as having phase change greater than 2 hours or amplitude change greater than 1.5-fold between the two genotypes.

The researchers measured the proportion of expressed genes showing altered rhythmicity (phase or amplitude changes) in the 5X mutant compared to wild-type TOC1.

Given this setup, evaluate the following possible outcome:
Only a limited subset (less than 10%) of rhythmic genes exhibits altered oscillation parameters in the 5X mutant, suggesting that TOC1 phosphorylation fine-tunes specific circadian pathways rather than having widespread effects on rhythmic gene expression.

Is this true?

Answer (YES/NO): NO